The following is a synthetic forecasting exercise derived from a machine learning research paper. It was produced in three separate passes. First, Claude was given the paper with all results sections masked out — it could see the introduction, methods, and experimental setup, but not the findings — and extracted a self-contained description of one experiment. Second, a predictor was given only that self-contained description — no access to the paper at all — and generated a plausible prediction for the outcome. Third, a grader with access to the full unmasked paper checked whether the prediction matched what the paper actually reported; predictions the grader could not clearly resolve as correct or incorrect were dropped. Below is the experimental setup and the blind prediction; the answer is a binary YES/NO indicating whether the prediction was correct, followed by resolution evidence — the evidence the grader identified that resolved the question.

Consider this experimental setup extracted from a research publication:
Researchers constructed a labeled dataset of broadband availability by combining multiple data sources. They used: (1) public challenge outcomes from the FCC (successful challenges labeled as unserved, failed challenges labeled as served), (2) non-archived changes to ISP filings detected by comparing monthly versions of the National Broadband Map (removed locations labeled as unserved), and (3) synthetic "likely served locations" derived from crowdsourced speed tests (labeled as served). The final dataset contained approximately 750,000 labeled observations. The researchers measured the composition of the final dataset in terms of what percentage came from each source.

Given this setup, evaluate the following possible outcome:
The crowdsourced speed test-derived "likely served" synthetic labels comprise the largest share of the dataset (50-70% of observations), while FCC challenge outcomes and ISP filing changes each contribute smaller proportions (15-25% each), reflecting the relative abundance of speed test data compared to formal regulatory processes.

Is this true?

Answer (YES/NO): NO